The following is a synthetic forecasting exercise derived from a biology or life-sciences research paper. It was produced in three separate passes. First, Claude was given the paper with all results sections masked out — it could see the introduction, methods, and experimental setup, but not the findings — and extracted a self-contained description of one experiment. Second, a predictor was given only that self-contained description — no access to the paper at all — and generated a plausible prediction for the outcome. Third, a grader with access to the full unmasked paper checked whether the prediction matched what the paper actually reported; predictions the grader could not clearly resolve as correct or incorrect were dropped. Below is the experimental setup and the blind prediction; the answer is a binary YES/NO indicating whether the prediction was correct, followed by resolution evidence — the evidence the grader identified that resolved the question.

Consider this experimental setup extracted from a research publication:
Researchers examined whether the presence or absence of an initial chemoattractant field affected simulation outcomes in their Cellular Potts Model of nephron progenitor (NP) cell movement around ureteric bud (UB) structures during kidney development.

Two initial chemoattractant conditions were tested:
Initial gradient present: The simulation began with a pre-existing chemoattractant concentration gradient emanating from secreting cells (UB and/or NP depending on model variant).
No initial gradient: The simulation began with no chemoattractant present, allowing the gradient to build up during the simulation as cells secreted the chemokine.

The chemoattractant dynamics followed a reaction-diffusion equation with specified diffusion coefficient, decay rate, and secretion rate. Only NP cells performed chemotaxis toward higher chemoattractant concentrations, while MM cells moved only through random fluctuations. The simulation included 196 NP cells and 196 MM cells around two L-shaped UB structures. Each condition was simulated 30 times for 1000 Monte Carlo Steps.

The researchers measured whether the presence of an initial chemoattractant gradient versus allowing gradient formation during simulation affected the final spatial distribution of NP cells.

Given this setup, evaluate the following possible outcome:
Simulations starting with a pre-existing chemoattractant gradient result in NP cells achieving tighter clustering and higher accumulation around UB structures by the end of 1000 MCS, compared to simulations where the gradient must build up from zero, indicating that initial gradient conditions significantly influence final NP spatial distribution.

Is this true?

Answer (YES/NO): NO